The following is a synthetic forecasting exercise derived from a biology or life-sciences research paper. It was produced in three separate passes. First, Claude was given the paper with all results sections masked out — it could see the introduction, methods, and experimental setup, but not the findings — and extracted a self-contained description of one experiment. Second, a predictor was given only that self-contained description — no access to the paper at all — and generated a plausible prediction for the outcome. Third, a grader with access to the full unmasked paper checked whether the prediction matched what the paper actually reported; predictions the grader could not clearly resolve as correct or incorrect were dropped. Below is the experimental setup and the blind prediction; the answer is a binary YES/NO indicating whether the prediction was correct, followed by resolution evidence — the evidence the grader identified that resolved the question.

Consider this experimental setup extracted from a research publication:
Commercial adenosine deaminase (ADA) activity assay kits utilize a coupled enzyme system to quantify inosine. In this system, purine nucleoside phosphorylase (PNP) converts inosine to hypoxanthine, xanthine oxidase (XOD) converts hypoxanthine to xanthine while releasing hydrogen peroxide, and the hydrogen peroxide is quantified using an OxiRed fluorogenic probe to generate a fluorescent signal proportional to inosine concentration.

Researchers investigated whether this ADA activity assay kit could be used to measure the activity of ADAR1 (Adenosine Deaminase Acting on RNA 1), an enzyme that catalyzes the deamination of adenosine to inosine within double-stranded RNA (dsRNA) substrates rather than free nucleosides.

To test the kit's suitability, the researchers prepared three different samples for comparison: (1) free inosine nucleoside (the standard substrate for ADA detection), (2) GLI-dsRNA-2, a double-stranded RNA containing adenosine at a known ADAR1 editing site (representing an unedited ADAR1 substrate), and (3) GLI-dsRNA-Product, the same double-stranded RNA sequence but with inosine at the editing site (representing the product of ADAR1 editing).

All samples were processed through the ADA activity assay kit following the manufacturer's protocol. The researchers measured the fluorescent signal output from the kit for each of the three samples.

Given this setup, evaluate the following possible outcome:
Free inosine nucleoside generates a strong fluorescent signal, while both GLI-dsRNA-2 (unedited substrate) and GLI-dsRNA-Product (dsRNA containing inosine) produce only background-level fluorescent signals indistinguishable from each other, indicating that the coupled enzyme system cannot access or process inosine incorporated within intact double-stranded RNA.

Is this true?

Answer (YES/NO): YES